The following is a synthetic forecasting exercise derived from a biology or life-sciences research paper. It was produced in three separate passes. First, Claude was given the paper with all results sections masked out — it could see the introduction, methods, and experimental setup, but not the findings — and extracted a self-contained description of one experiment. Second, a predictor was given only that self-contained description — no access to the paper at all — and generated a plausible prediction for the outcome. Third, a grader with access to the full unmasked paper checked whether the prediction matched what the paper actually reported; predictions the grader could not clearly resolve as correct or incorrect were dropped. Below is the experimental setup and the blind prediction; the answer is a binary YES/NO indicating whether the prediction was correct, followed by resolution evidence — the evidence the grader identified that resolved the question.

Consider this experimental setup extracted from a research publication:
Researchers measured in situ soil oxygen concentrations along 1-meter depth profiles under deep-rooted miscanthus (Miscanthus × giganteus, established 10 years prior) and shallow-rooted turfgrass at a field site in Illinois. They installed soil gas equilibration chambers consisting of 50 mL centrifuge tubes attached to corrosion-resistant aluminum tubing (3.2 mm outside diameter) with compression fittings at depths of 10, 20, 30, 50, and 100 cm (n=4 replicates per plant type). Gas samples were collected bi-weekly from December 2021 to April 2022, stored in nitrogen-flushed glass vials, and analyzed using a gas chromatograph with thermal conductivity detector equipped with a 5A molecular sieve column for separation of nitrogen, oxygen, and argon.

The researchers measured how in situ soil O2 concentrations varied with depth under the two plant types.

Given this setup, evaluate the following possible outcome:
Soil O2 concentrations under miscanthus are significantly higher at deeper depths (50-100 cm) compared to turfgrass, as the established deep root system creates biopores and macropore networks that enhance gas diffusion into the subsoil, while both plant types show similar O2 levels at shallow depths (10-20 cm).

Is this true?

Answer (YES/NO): NO